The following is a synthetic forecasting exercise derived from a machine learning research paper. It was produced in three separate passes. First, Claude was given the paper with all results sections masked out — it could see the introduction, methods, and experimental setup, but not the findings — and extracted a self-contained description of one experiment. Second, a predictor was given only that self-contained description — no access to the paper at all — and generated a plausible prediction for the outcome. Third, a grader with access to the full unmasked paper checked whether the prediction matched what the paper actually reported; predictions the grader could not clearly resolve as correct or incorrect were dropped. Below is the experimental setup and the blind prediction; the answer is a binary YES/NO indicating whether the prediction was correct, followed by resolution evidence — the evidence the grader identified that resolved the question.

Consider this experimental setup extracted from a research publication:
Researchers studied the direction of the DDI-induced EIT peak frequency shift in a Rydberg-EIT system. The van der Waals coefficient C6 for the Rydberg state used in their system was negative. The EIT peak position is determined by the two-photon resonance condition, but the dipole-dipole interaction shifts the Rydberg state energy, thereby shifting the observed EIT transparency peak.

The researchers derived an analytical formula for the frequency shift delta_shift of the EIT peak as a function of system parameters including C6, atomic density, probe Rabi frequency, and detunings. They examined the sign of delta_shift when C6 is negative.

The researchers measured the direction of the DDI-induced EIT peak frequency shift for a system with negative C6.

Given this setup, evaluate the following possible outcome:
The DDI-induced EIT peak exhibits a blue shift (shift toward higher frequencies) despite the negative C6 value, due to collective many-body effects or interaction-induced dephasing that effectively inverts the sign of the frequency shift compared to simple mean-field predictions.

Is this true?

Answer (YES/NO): NO